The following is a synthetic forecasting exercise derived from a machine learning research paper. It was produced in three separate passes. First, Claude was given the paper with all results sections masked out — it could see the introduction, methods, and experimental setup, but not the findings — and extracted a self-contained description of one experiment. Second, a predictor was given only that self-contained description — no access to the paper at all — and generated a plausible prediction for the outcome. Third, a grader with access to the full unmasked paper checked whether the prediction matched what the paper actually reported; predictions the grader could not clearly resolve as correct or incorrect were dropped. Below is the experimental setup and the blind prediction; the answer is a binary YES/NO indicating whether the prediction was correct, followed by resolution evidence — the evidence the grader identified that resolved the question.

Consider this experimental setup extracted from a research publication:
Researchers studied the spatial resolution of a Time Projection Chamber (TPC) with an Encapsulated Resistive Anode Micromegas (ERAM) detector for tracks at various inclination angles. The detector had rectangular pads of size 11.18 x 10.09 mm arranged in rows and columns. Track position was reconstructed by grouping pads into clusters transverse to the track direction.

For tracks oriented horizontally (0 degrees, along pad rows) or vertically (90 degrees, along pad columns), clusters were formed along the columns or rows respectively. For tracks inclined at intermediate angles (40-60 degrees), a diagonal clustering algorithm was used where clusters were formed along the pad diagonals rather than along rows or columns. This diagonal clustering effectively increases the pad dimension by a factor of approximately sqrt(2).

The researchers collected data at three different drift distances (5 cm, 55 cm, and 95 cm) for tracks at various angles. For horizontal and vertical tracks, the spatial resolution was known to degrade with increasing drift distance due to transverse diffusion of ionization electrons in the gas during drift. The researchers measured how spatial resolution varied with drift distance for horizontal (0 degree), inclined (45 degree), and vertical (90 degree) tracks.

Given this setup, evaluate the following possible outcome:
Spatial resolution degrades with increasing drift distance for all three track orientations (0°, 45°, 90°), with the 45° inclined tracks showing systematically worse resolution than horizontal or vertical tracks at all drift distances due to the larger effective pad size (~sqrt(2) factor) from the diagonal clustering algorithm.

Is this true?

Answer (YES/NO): NO